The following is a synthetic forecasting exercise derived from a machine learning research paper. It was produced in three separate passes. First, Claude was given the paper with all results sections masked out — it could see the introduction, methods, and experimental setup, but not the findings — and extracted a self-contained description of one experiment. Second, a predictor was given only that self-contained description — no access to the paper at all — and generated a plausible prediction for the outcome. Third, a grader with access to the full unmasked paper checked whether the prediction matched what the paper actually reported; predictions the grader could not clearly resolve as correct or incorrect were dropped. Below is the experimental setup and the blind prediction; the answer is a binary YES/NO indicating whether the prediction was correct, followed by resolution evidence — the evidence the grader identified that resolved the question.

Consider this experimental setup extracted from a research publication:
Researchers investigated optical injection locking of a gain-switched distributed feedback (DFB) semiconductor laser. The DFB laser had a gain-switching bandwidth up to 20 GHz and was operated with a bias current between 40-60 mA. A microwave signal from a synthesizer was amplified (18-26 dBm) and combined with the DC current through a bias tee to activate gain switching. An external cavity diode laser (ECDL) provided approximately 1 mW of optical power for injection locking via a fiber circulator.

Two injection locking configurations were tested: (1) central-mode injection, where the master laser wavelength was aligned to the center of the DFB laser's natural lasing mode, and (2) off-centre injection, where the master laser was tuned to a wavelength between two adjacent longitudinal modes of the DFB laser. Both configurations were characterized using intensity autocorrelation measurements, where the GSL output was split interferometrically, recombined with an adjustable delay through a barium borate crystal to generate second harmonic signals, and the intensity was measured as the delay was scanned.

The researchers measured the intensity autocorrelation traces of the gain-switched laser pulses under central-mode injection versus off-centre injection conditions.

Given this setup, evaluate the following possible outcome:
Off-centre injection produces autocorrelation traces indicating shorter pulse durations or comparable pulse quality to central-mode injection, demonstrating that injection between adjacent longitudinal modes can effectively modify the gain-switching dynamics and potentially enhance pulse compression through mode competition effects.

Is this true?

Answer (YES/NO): NO